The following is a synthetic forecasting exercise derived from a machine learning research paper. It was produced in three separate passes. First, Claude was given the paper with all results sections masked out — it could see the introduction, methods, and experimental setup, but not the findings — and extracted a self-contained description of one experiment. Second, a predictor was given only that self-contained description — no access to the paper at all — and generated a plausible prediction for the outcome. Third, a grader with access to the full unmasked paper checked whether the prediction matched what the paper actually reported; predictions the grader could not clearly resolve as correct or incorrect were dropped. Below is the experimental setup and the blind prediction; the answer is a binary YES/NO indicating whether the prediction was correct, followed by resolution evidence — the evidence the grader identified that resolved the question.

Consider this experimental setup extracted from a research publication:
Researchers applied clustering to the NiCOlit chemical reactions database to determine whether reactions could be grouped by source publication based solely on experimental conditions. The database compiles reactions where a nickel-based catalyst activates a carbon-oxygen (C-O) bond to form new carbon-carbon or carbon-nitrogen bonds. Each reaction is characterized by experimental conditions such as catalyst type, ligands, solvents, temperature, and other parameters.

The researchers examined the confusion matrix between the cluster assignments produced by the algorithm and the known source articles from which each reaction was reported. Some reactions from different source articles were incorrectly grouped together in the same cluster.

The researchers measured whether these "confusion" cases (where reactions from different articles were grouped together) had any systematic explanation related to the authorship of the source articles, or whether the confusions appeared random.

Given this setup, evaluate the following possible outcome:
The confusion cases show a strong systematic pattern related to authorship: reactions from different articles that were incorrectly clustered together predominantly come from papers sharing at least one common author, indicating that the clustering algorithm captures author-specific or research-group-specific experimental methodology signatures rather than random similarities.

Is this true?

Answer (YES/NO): NO